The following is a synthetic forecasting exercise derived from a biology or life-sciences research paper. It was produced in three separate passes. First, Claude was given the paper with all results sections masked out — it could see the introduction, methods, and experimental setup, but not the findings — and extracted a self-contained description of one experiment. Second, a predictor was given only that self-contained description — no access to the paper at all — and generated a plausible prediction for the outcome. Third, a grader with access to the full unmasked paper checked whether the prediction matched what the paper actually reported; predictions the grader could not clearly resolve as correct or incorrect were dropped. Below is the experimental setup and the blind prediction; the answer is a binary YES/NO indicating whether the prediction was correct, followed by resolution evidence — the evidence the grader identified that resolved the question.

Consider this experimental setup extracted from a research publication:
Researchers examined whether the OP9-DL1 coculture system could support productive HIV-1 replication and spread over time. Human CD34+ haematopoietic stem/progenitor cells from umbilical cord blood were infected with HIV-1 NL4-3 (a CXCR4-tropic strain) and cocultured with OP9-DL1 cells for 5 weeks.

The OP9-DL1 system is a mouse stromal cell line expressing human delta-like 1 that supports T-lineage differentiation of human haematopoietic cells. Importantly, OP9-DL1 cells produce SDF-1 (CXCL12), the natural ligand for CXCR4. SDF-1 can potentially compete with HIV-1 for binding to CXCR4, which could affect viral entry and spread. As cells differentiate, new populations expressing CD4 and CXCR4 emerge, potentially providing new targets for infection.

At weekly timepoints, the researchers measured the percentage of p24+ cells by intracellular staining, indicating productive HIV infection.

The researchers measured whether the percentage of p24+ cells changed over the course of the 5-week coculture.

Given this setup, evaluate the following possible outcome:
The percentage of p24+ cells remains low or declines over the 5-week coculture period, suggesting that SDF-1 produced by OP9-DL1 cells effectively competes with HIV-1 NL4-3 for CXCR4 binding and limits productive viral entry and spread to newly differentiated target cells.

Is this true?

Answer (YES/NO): NO